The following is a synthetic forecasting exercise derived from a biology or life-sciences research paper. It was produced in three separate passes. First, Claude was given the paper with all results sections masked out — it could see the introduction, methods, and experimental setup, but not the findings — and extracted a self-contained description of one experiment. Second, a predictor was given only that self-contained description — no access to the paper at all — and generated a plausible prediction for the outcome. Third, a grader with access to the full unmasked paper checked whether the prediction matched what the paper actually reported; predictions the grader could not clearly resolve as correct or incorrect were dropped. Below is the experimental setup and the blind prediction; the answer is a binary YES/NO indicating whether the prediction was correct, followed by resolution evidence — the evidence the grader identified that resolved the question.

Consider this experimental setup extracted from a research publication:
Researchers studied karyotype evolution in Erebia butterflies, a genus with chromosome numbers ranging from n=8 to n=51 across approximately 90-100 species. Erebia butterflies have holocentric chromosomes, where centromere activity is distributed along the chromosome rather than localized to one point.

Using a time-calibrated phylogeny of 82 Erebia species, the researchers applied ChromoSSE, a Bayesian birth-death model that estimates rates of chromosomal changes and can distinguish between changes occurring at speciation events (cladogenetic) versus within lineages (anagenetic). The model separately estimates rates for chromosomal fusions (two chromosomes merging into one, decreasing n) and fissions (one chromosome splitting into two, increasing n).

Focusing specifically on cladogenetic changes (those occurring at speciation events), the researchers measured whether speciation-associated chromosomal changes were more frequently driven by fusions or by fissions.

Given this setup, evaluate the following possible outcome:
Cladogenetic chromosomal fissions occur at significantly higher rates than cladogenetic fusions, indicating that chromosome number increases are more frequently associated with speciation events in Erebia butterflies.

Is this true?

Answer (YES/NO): NO